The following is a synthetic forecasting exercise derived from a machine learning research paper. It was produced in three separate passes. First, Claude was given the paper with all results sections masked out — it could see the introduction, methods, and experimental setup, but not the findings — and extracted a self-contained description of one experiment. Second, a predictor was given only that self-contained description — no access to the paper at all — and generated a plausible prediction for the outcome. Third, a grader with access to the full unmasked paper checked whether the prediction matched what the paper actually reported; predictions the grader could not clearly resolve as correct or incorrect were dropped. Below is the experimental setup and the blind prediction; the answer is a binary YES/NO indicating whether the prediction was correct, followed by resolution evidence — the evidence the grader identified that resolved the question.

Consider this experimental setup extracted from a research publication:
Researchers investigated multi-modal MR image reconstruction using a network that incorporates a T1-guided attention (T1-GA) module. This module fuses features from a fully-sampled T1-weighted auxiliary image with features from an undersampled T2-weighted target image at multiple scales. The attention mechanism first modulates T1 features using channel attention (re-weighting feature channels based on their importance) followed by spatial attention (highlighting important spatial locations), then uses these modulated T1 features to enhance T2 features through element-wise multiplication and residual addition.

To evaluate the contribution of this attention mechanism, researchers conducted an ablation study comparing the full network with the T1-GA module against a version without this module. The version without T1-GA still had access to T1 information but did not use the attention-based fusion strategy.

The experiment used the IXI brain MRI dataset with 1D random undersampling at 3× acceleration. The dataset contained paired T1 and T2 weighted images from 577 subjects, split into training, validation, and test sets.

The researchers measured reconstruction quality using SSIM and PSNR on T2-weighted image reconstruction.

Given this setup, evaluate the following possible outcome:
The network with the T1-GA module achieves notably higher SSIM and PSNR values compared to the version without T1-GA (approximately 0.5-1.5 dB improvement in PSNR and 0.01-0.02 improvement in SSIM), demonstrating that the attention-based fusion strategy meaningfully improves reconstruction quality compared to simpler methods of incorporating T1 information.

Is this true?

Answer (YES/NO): NO